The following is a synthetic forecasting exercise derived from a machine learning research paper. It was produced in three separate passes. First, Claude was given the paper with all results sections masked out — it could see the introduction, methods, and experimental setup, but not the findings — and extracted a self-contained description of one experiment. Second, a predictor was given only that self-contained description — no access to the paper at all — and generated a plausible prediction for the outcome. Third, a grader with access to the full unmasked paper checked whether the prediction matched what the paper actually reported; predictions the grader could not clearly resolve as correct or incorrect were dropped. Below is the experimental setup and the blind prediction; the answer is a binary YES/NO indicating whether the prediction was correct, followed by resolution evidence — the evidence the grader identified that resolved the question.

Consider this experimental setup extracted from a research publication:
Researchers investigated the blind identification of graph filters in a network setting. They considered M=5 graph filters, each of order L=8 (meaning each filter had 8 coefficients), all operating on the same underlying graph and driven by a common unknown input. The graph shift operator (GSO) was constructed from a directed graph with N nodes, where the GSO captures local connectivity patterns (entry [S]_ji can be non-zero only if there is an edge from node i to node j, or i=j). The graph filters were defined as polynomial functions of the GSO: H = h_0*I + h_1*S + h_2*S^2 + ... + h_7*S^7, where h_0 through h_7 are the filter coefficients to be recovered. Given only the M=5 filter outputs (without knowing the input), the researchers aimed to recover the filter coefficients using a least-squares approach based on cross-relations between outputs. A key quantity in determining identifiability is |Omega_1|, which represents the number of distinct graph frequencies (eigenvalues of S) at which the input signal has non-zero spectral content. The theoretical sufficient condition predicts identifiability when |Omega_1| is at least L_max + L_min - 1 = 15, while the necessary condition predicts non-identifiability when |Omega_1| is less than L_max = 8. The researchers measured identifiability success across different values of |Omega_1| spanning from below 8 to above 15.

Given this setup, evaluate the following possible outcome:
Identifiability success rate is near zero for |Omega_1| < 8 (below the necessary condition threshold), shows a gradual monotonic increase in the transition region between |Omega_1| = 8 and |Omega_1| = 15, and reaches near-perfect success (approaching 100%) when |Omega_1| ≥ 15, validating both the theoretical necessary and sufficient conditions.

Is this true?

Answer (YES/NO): NO